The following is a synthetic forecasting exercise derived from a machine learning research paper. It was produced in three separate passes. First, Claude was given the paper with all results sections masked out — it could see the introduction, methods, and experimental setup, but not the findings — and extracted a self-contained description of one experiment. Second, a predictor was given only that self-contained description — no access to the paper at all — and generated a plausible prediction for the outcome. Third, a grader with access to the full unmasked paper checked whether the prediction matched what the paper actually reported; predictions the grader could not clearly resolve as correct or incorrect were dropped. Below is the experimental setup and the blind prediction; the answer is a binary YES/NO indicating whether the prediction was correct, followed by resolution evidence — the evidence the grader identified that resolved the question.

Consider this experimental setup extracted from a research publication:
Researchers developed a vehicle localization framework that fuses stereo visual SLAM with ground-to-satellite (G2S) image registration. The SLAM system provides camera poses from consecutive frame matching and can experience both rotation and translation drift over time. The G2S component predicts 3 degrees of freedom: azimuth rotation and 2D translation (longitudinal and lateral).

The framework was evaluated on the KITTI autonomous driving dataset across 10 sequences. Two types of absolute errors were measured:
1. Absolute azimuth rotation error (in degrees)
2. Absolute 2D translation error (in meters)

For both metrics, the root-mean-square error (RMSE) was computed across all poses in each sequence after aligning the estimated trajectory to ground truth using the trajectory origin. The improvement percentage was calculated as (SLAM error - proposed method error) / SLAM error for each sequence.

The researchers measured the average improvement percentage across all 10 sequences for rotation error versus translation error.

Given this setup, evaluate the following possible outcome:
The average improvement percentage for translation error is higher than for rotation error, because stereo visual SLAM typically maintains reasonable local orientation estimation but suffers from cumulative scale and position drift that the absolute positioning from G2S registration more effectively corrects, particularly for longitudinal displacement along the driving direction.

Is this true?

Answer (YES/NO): YES